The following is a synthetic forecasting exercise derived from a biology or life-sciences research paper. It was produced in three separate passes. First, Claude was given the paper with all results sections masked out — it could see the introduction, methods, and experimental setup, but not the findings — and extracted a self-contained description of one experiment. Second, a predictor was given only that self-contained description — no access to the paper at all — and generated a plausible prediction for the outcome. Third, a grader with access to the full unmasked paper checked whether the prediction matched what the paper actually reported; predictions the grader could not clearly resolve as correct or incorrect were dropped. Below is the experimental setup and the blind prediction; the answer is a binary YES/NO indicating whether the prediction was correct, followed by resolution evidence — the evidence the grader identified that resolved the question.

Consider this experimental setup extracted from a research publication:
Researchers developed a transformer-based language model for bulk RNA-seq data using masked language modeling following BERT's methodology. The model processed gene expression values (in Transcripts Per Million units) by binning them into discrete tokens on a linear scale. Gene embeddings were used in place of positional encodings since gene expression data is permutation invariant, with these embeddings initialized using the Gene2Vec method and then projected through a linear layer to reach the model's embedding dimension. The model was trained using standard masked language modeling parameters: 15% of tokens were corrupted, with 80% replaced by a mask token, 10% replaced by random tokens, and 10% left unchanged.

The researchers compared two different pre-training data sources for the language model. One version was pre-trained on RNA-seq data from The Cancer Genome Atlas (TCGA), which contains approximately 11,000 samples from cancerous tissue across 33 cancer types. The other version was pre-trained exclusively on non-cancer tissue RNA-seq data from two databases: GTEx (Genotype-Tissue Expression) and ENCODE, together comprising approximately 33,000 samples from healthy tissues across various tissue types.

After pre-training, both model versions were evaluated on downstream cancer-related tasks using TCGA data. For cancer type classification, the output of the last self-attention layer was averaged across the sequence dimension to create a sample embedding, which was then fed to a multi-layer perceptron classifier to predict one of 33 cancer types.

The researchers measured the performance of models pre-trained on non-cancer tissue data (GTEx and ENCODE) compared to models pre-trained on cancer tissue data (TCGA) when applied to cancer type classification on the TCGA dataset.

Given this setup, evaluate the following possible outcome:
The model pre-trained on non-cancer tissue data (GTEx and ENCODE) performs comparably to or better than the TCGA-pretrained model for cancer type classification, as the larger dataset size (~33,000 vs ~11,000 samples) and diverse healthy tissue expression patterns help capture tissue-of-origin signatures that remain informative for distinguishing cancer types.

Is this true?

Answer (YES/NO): NO